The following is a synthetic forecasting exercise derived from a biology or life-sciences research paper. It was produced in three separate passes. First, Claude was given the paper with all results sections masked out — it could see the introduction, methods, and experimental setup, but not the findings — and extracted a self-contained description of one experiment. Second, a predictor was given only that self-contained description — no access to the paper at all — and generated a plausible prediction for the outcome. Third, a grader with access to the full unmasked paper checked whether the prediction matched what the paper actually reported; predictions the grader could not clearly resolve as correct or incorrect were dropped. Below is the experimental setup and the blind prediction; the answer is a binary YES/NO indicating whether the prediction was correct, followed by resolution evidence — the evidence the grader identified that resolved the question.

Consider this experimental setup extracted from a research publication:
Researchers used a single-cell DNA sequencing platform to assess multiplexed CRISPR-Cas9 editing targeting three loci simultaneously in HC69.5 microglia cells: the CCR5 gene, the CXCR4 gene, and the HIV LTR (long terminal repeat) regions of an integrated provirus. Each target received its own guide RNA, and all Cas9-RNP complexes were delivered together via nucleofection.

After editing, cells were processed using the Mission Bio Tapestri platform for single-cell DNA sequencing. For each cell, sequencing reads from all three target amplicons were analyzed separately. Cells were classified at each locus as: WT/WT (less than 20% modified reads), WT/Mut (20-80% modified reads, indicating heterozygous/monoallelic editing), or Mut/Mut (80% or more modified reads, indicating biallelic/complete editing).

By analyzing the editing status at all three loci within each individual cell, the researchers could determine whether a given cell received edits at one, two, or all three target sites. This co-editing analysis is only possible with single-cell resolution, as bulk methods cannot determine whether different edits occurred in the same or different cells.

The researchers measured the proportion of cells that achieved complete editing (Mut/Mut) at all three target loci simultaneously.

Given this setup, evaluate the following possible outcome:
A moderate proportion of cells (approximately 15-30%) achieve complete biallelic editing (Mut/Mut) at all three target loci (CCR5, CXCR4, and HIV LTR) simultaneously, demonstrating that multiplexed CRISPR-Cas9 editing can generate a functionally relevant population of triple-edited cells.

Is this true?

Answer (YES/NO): NO